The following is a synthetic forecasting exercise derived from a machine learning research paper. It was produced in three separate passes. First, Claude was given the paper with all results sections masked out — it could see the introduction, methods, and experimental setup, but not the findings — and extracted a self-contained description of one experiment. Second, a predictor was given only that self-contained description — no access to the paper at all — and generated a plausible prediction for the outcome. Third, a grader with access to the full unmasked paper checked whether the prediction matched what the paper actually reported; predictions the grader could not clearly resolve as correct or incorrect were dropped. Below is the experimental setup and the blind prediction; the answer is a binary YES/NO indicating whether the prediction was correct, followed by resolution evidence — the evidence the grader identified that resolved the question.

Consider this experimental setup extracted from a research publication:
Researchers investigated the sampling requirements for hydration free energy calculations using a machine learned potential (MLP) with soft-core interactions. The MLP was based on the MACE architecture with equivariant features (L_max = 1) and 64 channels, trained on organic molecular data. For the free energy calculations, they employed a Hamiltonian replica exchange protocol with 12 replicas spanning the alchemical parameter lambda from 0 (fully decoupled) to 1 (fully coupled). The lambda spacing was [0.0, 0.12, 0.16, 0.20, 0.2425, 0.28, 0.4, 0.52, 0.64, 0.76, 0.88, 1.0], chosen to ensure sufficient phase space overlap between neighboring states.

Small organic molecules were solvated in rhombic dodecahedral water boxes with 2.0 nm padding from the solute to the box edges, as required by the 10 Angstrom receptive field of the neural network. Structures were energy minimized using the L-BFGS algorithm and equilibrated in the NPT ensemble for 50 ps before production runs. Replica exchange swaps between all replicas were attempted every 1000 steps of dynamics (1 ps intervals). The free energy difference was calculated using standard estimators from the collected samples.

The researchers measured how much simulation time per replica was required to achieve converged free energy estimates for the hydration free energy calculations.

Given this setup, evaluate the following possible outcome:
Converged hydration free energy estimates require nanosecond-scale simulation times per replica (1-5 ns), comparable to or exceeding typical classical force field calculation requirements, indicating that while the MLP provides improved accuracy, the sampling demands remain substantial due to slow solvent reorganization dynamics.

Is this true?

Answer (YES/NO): NO